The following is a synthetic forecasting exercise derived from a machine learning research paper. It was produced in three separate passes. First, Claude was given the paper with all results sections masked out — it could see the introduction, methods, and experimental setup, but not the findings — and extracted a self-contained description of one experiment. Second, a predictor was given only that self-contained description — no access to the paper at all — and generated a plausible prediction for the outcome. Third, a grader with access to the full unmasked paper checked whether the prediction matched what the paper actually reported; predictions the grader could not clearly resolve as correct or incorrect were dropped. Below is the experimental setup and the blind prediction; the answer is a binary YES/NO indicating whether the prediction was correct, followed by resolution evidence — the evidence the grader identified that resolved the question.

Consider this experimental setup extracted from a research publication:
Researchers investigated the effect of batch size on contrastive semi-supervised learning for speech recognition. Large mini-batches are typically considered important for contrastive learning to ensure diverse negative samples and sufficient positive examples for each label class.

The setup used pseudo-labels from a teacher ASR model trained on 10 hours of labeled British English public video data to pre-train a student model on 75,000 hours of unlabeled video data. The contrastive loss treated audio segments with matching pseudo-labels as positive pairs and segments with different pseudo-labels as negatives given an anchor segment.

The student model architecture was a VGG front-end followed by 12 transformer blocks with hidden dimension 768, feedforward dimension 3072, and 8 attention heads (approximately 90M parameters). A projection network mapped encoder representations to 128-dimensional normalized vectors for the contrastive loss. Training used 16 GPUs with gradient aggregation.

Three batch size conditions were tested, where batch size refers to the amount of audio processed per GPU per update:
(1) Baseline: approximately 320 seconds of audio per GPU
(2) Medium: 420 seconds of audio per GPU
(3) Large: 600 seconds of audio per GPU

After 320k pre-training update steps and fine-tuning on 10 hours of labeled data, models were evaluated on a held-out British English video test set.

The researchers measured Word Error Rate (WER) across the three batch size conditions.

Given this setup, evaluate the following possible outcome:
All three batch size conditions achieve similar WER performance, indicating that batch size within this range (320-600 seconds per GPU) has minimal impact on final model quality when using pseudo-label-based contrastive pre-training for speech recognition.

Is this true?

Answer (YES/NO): NO